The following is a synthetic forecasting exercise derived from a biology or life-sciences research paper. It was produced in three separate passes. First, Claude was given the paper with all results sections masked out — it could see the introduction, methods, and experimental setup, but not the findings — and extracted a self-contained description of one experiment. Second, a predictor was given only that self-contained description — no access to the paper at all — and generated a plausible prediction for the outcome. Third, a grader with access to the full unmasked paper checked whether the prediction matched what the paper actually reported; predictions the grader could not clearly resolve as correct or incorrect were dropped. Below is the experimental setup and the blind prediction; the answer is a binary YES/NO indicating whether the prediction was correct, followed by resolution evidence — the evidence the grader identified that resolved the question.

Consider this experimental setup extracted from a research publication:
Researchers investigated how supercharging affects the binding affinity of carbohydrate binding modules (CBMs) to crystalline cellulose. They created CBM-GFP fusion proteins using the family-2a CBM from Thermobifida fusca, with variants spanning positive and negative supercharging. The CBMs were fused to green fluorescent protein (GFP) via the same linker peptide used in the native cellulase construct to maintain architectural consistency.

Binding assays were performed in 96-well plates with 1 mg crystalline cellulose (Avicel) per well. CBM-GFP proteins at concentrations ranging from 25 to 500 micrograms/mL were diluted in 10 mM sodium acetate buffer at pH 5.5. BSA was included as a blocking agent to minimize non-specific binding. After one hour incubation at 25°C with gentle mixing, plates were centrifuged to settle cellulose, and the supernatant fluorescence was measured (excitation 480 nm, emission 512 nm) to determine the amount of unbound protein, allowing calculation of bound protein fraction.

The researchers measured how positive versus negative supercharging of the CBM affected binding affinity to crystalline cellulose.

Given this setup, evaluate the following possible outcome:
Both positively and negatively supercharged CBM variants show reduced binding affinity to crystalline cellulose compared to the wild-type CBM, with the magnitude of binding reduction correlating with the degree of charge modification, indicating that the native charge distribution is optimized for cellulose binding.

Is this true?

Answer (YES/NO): NO